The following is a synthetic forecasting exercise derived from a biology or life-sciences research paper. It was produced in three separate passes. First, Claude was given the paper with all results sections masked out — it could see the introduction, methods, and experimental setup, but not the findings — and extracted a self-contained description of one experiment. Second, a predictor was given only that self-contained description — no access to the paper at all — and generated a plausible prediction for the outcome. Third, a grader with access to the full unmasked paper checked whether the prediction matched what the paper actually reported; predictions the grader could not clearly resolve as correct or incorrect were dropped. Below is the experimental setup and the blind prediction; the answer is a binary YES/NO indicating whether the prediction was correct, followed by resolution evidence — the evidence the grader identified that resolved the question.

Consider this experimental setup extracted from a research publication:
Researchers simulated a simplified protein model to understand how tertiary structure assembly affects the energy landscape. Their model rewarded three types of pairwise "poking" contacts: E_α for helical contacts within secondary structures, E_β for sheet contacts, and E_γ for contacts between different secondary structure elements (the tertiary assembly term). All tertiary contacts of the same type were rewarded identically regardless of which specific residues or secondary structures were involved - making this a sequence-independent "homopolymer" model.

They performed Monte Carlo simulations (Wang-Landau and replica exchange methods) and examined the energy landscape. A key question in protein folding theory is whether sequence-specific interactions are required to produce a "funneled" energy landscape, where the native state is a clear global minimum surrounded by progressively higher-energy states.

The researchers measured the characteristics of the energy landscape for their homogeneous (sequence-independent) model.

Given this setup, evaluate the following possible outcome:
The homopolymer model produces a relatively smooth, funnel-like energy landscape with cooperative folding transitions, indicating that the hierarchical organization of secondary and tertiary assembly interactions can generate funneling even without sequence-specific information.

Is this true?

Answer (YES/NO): NO